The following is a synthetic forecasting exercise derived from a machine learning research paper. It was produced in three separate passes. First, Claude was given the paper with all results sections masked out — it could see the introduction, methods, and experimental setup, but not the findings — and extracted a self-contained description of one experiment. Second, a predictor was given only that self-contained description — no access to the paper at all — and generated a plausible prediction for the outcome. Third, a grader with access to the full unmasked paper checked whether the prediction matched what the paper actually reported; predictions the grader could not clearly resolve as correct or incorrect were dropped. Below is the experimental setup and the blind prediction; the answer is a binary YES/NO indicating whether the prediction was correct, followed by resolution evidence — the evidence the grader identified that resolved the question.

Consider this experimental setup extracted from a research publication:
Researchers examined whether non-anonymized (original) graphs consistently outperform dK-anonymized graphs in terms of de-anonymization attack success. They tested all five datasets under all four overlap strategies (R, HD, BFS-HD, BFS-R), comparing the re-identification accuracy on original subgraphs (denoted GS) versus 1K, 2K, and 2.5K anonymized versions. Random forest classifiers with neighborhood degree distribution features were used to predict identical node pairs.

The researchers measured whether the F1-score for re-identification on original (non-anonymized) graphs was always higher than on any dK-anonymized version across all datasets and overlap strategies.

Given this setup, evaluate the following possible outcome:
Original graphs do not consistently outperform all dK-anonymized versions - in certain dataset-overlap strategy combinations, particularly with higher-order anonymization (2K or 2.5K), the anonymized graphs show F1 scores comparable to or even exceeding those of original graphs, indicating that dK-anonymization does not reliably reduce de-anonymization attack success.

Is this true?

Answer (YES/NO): NO